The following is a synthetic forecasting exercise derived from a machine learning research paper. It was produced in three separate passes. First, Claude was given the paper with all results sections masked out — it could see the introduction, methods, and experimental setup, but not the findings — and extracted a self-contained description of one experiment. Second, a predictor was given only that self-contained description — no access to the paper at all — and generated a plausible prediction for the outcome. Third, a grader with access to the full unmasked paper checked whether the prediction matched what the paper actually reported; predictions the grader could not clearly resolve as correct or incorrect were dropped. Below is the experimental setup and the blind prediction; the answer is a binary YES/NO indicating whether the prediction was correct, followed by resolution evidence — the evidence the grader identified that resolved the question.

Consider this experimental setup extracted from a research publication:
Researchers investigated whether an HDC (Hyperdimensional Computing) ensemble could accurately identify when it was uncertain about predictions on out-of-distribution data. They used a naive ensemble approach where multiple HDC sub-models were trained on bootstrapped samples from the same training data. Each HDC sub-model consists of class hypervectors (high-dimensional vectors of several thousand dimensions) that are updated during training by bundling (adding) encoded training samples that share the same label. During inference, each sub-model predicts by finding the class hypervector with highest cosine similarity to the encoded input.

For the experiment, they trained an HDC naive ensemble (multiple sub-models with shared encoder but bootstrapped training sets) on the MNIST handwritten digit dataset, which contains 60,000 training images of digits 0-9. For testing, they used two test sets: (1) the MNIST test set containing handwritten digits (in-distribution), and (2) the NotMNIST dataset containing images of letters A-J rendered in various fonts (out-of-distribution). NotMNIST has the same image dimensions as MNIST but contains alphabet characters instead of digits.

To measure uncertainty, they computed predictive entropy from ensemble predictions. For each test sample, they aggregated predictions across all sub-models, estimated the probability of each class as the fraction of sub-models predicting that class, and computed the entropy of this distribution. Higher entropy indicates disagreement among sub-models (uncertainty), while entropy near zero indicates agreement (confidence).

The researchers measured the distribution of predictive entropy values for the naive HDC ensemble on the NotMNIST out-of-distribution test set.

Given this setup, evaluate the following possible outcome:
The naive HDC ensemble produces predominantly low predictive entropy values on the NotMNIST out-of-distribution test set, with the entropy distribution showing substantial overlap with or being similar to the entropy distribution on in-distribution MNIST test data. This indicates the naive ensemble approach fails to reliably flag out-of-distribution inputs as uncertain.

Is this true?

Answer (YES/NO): YES